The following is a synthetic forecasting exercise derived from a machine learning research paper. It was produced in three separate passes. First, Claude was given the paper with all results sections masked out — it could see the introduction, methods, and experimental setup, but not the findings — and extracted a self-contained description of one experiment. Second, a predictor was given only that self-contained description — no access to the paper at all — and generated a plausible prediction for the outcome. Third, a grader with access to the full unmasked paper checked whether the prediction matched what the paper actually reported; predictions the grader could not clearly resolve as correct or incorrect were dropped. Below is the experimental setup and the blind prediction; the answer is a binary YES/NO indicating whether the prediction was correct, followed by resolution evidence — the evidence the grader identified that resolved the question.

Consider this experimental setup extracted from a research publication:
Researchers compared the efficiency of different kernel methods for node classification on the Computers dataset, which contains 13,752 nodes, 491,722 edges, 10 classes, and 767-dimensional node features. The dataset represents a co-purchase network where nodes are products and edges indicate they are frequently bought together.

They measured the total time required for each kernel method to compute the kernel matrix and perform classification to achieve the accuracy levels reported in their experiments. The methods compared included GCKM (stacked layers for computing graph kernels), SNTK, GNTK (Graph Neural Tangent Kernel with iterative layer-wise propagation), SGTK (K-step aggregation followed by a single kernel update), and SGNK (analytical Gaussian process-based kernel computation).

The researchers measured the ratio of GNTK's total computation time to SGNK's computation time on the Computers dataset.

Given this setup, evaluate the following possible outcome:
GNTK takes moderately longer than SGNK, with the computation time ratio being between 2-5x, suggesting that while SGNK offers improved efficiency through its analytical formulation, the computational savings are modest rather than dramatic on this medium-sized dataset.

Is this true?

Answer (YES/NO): NO